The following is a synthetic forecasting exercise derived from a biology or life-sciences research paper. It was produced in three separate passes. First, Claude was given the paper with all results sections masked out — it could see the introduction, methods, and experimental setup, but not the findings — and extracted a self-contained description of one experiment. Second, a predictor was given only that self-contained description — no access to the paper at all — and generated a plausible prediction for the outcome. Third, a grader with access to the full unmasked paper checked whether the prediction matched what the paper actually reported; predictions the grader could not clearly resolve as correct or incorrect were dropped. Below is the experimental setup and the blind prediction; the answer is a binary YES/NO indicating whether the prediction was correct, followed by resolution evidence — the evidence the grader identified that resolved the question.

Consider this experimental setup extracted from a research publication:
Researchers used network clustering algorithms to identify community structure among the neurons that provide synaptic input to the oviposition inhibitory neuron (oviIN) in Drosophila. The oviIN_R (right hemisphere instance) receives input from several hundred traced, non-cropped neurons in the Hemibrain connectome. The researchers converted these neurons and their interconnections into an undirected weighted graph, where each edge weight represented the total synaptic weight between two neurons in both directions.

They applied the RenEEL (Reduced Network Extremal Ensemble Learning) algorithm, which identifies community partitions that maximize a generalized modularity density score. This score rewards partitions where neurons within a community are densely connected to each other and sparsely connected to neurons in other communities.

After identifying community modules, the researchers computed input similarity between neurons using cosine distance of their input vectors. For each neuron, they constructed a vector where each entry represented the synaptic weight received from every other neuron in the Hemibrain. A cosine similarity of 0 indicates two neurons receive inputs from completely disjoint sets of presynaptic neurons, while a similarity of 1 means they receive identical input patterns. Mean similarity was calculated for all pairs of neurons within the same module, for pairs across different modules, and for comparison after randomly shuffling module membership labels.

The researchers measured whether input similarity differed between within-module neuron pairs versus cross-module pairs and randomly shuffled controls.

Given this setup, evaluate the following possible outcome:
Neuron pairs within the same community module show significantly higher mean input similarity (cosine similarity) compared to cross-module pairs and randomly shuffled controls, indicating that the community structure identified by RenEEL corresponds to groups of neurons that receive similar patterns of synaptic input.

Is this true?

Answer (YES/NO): YES